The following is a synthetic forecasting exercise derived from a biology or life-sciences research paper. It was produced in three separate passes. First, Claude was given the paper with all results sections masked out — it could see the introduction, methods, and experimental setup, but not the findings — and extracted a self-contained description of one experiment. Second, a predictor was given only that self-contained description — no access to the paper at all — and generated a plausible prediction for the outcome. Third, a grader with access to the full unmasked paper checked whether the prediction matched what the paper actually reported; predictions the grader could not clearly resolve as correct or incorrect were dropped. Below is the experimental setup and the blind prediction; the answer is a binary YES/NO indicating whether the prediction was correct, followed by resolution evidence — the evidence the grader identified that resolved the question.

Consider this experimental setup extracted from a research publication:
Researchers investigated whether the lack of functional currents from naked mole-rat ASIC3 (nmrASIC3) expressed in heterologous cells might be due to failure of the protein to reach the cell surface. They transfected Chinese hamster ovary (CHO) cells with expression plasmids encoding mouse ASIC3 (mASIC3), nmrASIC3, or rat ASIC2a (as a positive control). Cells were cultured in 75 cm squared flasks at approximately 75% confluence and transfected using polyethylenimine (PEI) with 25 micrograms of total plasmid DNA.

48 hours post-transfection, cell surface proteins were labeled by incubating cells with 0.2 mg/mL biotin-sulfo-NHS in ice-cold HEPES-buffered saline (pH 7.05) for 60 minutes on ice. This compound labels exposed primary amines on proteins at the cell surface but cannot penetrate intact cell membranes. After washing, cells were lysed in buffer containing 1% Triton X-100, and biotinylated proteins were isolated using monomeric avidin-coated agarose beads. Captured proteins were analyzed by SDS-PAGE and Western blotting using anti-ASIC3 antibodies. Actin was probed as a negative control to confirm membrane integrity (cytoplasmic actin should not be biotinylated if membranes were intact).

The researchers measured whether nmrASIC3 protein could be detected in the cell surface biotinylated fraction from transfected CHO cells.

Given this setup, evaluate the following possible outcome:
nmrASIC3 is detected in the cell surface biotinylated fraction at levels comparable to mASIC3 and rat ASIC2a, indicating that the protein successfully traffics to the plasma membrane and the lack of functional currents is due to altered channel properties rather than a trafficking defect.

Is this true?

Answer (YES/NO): YES